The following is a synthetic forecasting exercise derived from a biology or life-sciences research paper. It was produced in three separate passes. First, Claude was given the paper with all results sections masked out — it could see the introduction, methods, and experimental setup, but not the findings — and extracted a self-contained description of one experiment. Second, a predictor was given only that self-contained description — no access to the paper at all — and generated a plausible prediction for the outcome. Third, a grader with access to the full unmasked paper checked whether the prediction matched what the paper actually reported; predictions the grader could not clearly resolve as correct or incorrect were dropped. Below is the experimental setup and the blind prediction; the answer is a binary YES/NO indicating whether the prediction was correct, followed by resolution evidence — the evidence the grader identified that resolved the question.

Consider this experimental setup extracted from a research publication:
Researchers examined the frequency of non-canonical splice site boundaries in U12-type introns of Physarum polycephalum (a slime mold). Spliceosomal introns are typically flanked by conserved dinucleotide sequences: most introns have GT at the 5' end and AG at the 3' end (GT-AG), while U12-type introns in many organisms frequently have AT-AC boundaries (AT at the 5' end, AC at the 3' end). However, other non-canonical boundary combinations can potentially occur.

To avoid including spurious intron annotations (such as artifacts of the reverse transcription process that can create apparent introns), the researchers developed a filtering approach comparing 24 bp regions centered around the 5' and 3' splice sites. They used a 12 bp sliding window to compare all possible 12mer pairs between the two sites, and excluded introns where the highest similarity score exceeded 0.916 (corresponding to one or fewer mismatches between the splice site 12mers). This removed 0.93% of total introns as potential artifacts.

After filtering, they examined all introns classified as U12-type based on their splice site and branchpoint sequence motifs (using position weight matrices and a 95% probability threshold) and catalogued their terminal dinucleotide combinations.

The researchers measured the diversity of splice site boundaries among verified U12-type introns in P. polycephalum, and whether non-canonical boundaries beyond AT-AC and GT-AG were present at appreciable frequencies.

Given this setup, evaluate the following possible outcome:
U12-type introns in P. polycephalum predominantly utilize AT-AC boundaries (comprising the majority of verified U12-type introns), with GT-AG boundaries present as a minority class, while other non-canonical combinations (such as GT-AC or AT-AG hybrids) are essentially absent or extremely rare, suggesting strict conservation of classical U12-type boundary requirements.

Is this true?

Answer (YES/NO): NO